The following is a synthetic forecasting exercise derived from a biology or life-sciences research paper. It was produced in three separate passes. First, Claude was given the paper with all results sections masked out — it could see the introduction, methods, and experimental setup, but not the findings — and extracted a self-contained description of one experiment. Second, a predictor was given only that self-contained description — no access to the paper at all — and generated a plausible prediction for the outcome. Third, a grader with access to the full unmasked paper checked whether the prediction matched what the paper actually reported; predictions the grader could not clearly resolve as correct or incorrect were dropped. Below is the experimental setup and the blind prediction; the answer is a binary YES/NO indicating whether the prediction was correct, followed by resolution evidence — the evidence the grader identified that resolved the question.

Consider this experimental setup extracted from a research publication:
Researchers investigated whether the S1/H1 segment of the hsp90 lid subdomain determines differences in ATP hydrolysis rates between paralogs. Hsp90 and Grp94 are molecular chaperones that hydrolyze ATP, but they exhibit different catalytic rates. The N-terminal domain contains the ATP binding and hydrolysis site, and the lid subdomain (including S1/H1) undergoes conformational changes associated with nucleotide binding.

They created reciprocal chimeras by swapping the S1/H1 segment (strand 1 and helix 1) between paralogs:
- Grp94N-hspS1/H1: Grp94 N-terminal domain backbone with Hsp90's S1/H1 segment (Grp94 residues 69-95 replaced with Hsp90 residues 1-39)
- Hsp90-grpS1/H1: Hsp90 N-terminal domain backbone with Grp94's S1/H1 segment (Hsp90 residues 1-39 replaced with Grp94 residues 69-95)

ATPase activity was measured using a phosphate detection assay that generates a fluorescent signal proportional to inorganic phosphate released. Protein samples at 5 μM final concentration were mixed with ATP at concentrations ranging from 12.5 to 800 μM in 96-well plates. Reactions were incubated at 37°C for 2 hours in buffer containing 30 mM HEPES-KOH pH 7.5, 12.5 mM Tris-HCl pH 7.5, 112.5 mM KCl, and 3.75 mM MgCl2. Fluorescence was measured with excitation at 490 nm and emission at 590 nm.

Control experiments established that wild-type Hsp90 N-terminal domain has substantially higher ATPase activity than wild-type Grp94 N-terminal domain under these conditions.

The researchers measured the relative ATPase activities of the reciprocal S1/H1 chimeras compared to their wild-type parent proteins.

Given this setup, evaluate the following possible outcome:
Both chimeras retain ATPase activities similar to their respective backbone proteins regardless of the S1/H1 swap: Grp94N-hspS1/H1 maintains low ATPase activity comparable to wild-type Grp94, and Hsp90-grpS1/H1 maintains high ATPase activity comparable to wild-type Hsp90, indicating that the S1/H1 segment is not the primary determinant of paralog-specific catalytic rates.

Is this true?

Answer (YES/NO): NO